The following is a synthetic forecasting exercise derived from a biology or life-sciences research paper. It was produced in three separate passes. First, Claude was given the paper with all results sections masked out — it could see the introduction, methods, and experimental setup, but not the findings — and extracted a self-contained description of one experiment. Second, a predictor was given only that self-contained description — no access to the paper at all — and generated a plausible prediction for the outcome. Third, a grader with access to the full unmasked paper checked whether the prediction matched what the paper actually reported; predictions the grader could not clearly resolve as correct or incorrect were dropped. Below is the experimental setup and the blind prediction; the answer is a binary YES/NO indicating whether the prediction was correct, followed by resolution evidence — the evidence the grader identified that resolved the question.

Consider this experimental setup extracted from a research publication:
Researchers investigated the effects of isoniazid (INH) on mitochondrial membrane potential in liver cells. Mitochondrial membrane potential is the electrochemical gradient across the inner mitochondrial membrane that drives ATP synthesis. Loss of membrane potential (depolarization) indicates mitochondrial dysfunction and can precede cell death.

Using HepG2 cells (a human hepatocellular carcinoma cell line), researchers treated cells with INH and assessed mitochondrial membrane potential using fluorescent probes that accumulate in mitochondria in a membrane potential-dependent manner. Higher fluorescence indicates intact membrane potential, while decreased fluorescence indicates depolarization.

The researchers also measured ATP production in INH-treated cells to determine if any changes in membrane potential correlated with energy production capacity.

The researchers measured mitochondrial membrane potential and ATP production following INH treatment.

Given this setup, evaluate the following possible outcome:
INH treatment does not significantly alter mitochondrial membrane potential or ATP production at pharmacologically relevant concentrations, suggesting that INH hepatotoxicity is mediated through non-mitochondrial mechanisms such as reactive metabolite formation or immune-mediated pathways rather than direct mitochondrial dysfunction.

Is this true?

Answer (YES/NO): NO